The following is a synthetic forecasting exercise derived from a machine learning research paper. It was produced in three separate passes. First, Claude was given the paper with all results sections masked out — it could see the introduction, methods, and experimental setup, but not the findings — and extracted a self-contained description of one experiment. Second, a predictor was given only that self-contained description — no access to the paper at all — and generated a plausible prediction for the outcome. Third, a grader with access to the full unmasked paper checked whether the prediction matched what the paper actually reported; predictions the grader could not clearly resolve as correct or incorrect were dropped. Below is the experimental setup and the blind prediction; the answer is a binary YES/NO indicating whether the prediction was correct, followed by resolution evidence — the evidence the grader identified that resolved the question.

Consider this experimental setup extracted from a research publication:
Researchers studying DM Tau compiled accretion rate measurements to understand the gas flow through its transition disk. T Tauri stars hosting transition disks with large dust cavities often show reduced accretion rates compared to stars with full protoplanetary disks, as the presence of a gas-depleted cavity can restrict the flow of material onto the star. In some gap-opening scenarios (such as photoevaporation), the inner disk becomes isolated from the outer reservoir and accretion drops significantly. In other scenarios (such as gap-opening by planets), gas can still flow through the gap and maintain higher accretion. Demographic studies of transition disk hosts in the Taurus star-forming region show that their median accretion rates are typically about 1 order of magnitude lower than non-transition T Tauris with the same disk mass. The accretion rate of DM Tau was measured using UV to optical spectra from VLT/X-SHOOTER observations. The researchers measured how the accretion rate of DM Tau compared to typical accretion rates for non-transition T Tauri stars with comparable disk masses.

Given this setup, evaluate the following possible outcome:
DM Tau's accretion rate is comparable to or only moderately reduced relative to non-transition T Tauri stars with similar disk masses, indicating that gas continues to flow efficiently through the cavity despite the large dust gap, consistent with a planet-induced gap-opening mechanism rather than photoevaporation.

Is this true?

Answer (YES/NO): YES